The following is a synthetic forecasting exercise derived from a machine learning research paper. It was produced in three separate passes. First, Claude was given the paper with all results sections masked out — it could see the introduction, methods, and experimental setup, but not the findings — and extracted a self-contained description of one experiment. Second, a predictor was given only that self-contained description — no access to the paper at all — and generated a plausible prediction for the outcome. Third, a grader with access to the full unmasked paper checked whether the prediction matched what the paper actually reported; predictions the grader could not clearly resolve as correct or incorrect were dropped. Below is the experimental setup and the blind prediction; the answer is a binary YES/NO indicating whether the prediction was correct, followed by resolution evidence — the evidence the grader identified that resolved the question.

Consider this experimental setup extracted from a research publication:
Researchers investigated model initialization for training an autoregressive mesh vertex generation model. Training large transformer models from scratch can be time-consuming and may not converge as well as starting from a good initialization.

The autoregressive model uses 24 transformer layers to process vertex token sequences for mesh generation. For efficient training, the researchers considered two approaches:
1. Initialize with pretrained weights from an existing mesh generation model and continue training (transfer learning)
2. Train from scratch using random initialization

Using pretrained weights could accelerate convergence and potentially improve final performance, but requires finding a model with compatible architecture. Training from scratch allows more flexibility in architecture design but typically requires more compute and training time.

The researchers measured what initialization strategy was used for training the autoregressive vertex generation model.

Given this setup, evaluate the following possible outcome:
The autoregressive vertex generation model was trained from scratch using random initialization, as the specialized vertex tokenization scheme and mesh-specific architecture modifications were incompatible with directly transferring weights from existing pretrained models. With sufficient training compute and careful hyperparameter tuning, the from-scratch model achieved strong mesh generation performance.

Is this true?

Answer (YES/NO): NO